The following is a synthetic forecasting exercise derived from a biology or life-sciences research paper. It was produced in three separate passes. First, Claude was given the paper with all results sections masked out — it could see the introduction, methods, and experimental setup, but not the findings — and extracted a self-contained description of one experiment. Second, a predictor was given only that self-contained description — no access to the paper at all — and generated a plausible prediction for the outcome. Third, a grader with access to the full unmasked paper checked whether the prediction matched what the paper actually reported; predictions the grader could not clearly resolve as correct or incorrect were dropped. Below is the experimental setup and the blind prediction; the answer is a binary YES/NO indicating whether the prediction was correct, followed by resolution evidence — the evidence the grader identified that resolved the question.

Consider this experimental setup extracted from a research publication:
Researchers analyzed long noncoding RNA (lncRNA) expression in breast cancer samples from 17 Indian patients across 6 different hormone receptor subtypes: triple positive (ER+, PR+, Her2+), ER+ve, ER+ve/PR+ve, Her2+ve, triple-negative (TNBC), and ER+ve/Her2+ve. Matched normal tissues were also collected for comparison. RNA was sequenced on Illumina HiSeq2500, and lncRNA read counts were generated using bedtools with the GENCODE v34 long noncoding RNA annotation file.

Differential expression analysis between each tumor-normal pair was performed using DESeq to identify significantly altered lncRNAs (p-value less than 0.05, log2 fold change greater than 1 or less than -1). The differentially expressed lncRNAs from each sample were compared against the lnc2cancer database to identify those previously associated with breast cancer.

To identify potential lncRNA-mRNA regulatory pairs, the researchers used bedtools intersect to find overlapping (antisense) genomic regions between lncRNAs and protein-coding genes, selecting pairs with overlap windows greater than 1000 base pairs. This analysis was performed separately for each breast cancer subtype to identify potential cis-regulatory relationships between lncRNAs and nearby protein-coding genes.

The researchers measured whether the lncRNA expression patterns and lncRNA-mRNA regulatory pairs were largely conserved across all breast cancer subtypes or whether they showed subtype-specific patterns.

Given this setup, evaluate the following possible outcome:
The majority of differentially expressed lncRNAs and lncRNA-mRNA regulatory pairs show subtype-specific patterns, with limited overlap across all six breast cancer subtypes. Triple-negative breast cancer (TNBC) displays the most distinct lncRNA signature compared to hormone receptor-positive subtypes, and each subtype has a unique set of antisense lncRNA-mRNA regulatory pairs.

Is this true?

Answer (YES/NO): NO